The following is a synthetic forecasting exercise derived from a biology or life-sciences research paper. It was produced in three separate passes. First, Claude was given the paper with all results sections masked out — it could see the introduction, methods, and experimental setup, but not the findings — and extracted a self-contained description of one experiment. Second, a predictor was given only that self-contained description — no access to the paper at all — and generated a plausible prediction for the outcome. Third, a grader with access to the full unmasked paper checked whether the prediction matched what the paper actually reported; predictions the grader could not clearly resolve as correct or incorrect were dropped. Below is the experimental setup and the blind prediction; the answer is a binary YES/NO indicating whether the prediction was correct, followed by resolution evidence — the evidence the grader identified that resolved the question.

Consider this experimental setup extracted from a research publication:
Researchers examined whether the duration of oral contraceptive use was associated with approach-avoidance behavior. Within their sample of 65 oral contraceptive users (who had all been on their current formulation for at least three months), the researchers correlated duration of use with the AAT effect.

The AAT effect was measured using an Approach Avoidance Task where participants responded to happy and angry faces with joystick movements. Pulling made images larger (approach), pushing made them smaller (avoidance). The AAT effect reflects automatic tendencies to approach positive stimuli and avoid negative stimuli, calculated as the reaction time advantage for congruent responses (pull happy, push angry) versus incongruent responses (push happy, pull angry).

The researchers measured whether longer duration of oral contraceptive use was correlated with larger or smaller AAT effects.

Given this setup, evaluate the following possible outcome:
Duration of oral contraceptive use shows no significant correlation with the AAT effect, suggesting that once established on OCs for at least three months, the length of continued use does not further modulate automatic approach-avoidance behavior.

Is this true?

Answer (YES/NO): YES